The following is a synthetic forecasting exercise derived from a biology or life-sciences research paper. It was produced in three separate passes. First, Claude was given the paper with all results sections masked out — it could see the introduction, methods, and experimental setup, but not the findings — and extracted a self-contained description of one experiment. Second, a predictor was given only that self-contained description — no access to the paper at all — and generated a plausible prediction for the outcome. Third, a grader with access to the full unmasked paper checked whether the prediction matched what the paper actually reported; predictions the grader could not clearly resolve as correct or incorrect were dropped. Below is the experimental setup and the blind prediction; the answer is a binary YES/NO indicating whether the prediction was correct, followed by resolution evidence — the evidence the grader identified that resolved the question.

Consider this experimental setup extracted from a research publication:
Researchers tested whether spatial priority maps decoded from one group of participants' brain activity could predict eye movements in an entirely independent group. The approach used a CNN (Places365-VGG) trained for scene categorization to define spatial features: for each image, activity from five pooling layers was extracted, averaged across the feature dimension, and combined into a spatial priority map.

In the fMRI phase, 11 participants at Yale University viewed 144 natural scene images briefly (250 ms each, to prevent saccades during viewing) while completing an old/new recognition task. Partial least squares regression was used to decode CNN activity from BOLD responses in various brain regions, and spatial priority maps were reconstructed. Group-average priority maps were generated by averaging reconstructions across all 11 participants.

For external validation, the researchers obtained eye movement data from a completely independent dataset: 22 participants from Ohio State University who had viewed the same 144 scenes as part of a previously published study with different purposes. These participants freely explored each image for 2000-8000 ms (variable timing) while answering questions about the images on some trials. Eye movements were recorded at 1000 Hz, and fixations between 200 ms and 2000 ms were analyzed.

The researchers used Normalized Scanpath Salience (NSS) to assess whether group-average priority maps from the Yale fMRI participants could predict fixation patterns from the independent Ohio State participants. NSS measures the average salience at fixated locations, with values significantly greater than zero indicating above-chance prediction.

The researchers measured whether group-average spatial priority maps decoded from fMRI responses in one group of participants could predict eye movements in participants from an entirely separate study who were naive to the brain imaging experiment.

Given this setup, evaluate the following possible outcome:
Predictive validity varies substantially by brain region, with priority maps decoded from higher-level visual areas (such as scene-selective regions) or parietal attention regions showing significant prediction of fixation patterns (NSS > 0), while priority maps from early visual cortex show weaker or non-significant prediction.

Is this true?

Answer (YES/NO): NO